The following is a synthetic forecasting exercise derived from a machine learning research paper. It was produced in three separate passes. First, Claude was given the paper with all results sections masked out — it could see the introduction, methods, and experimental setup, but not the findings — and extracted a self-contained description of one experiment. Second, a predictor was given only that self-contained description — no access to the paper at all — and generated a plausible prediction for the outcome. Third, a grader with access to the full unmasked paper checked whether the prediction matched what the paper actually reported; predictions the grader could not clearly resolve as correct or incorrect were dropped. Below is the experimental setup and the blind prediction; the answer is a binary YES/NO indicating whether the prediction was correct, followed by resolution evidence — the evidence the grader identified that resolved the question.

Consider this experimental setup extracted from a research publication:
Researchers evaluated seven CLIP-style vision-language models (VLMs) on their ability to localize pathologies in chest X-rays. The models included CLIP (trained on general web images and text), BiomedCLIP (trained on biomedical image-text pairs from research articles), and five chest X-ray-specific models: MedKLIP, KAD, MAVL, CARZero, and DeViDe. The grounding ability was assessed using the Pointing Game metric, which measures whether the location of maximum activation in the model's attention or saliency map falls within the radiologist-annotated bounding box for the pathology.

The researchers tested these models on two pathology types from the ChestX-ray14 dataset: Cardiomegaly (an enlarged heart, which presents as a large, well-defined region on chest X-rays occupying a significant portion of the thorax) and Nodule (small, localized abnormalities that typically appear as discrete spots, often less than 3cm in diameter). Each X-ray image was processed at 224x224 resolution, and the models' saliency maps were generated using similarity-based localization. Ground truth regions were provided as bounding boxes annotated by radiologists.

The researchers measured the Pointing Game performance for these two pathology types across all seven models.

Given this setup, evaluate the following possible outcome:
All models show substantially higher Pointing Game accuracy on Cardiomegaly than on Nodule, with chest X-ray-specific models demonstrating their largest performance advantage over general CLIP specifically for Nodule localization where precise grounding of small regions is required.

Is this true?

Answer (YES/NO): NO